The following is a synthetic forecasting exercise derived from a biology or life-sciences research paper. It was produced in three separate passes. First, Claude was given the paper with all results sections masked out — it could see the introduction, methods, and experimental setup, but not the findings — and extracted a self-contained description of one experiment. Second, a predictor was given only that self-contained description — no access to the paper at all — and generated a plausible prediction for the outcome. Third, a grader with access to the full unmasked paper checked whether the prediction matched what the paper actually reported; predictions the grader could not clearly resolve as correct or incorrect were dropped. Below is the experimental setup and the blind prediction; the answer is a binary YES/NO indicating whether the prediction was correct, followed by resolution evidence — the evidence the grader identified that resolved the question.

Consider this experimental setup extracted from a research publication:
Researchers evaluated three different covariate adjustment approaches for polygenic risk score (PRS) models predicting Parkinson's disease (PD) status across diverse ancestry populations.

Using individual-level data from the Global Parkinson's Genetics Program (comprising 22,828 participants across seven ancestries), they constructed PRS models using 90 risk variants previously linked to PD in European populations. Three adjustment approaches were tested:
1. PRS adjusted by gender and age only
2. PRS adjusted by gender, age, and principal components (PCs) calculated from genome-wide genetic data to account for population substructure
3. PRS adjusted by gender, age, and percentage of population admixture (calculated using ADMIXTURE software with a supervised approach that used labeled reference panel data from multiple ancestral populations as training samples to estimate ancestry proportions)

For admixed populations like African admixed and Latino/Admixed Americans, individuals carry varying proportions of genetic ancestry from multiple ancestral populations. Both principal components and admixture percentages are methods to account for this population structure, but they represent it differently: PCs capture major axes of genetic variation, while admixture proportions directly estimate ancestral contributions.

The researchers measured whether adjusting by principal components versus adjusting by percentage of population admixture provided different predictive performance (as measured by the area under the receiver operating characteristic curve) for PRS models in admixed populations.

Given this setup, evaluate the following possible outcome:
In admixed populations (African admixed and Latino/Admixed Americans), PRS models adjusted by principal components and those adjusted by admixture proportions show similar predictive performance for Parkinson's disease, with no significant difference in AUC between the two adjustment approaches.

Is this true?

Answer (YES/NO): NO